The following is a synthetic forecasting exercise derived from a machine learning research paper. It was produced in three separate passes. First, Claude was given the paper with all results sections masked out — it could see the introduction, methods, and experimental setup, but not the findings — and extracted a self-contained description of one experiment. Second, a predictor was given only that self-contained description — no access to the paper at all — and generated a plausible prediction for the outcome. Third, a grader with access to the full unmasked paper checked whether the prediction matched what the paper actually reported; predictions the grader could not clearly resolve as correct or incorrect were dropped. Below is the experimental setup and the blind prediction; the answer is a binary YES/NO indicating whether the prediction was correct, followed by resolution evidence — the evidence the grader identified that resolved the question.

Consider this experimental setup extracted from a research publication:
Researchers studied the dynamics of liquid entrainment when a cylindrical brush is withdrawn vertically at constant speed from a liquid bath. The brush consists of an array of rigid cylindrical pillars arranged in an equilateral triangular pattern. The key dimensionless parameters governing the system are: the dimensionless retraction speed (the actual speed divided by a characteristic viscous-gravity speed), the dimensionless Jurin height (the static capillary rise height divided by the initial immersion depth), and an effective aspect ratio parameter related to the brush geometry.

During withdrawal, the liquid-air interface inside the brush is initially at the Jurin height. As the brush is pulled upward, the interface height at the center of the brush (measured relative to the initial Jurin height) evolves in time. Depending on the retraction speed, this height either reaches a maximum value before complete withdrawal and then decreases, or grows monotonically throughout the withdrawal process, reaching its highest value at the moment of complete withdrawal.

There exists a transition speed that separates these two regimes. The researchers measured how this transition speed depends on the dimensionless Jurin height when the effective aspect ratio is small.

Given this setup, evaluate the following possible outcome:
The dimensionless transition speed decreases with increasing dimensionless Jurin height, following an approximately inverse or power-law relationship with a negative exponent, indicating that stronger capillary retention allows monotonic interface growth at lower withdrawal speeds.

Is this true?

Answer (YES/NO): YES